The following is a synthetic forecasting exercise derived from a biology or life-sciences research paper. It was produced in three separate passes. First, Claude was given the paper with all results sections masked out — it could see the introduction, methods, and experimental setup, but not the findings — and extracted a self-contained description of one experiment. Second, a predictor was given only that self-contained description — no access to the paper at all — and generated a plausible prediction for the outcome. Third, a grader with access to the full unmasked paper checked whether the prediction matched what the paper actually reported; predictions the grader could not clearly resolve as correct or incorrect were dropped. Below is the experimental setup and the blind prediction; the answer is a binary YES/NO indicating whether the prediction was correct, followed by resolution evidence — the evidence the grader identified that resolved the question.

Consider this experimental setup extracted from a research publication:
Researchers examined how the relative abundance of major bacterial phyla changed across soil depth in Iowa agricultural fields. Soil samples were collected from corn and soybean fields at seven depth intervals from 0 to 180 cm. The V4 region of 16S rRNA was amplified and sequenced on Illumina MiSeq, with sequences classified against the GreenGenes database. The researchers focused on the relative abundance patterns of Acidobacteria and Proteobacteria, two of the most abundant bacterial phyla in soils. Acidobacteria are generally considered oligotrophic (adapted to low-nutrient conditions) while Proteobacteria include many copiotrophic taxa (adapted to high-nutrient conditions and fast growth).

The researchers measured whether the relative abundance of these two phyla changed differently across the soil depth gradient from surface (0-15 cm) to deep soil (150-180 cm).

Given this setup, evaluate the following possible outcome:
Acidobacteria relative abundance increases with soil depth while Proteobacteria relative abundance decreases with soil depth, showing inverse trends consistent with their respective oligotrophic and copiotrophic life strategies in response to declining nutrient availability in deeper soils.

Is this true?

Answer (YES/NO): NO